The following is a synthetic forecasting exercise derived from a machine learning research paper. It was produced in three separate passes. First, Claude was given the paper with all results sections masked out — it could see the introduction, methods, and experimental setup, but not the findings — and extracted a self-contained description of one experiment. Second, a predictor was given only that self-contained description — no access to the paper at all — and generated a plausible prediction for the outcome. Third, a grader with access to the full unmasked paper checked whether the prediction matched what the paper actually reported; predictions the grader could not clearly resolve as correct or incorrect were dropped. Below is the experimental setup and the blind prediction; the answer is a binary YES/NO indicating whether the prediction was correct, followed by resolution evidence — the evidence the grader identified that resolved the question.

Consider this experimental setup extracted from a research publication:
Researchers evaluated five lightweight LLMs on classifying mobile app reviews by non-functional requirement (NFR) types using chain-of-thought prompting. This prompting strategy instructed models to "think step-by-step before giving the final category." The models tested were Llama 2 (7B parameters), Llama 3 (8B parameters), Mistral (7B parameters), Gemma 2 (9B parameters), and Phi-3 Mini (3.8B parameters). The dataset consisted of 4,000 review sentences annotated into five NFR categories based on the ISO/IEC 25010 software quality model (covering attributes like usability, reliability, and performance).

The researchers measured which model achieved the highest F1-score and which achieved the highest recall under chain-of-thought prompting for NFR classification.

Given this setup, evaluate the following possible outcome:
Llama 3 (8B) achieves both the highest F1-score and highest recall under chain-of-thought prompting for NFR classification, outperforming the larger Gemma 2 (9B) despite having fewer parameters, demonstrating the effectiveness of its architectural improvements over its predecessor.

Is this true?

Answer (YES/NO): NO